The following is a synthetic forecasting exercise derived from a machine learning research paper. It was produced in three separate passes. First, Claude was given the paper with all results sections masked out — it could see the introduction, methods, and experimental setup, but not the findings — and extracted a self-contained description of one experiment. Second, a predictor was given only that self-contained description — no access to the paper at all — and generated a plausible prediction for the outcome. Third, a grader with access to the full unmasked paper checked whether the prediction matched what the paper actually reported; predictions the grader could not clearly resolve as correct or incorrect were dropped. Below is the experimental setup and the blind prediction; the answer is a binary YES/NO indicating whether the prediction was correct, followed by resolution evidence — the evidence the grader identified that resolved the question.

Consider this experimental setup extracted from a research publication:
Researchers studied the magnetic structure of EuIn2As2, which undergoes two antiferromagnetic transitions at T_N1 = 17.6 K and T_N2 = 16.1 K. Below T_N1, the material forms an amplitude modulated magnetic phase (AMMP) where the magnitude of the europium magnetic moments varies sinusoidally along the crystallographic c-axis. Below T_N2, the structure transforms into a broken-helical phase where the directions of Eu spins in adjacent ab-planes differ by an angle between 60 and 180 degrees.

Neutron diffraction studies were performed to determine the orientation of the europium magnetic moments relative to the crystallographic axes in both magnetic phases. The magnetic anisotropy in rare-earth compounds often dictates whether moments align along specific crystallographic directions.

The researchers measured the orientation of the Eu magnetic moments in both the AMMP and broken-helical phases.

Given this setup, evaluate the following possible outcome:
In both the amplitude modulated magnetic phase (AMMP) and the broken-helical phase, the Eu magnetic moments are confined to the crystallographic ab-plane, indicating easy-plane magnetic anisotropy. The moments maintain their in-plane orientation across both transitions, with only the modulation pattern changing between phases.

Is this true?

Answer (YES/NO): YES